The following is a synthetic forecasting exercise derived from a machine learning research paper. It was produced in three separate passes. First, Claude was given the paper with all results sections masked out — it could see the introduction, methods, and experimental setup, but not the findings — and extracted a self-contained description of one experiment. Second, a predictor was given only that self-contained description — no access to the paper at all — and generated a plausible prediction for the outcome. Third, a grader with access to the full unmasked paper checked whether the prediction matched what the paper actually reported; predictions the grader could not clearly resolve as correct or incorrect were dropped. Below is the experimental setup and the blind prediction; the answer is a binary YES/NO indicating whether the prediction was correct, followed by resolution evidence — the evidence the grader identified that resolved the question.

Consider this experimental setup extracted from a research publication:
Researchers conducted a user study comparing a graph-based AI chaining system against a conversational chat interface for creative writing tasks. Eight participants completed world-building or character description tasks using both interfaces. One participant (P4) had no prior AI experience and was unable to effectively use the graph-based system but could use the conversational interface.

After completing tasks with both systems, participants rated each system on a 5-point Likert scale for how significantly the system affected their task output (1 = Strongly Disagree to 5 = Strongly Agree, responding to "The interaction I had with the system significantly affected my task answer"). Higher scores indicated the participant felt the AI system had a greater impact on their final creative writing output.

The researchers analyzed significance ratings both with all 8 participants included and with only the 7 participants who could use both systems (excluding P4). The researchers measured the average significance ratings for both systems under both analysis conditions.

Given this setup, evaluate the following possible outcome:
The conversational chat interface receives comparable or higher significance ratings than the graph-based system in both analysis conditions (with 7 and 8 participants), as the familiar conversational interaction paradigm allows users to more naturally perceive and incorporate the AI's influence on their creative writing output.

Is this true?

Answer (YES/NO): NO